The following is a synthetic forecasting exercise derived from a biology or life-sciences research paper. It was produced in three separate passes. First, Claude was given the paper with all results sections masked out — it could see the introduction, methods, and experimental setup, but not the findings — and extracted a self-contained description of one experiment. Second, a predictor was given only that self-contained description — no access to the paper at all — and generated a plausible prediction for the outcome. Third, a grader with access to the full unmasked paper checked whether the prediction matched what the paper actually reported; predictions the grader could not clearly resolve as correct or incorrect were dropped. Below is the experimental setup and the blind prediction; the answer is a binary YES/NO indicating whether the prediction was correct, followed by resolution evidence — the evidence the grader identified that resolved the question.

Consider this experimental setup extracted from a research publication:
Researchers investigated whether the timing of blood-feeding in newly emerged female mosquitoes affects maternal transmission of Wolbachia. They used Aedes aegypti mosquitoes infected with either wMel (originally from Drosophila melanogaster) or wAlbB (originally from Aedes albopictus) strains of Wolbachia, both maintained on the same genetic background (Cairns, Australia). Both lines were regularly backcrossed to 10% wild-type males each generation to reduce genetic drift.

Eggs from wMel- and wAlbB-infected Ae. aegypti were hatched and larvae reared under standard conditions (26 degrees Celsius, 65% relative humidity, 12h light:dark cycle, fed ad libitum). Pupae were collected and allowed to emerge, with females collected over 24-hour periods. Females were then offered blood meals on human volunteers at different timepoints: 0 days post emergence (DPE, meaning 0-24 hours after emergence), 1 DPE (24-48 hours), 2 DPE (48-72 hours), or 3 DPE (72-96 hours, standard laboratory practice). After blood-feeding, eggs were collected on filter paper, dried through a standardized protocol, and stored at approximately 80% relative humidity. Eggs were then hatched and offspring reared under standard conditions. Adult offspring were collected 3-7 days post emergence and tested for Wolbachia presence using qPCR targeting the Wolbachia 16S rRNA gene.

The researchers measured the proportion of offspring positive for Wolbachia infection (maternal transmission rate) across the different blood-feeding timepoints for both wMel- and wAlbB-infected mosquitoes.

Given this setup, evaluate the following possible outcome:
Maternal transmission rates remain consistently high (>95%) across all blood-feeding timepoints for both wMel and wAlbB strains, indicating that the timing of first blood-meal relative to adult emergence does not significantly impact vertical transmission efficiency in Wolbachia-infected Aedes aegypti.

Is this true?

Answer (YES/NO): YES